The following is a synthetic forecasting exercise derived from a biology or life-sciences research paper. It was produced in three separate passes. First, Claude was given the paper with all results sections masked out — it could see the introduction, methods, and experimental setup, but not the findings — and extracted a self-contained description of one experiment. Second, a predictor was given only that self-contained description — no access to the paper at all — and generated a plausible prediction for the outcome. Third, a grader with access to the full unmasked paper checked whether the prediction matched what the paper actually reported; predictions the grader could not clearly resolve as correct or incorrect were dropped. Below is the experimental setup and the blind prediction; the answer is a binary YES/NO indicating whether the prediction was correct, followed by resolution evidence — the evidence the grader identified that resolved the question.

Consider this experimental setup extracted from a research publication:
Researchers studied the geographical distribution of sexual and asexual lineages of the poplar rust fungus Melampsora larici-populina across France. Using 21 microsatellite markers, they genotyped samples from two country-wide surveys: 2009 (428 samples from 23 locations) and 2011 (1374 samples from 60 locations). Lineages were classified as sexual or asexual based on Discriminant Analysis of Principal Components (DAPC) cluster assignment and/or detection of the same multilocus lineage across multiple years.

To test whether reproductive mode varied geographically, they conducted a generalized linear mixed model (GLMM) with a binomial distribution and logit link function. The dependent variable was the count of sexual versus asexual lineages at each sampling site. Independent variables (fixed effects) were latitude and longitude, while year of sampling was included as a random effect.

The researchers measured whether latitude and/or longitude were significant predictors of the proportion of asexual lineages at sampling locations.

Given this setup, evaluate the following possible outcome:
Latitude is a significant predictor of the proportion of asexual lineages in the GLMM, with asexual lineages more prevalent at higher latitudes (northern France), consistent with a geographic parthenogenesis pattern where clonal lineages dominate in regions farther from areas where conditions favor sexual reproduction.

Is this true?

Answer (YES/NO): NO